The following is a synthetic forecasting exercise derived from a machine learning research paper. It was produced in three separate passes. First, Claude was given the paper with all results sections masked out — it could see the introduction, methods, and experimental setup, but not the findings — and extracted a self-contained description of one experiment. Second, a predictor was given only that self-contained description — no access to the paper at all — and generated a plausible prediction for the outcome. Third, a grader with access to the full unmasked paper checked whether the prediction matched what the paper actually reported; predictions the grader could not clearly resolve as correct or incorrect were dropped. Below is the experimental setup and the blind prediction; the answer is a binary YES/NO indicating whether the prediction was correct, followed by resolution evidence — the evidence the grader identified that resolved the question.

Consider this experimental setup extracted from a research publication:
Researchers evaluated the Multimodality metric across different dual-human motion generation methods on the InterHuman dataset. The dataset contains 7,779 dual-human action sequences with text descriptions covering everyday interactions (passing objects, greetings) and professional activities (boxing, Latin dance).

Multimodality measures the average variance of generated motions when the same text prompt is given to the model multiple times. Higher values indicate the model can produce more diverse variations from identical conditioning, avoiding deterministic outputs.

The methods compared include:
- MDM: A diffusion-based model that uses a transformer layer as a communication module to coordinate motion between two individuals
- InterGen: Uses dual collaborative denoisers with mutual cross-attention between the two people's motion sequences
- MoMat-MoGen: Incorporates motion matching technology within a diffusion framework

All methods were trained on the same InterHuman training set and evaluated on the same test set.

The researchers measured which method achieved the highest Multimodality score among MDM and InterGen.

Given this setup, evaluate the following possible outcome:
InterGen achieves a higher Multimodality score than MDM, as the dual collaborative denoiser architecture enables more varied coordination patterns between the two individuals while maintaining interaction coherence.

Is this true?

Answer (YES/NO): NO